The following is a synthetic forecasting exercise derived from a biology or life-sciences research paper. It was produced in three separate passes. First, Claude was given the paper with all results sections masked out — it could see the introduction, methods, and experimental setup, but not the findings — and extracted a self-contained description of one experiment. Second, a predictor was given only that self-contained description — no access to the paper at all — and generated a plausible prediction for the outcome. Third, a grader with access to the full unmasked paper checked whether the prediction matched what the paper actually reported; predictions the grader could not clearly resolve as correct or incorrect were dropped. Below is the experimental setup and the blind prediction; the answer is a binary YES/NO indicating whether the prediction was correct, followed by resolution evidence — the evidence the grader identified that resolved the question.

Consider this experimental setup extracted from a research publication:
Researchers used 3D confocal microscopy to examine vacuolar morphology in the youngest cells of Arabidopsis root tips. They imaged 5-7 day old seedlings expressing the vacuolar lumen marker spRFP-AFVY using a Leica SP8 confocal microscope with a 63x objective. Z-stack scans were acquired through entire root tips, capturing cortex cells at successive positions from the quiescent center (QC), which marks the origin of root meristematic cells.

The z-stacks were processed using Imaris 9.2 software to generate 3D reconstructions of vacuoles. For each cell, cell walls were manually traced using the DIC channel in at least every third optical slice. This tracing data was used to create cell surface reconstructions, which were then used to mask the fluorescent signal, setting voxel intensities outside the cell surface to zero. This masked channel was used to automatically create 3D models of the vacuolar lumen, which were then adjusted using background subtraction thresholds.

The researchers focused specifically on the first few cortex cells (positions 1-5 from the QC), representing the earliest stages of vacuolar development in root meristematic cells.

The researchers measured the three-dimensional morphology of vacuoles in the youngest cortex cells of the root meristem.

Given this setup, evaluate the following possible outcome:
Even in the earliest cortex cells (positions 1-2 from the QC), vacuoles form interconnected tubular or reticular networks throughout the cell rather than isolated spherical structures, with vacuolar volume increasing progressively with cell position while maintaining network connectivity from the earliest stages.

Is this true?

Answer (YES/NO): YES